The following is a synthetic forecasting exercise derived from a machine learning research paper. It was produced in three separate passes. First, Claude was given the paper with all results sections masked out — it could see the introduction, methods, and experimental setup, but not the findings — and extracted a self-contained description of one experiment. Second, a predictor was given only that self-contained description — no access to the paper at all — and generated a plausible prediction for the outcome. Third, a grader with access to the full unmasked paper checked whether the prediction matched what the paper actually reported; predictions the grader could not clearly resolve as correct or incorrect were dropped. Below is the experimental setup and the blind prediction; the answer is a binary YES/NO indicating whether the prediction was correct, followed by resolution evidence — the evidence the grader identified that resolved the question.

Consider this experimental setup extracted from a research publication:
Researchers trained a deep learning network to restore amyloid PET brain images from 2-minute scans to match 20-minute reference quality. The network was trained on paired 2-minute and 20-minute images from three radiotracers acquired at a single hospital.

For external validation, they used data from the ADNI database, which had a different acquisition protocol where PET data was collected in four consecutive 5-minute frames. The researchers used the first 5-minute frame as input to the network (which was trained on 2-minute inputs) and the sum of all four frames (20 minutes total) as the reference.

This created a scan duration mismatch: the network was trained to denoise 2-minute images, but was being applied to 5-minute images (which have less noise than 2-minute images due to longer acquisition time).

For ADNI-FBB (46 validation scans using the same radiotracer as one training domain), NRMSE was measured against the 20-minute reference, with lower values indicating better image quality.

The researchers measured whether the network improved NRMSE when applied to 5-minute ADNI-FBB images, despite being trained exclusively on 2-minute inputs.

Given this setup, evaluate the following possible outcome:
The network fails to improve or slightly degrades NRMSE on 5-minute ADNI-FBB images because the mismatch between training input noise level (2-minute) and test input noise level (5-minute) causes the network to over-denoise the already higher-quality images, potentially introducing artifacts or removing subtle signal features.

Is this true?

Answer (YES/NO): NO